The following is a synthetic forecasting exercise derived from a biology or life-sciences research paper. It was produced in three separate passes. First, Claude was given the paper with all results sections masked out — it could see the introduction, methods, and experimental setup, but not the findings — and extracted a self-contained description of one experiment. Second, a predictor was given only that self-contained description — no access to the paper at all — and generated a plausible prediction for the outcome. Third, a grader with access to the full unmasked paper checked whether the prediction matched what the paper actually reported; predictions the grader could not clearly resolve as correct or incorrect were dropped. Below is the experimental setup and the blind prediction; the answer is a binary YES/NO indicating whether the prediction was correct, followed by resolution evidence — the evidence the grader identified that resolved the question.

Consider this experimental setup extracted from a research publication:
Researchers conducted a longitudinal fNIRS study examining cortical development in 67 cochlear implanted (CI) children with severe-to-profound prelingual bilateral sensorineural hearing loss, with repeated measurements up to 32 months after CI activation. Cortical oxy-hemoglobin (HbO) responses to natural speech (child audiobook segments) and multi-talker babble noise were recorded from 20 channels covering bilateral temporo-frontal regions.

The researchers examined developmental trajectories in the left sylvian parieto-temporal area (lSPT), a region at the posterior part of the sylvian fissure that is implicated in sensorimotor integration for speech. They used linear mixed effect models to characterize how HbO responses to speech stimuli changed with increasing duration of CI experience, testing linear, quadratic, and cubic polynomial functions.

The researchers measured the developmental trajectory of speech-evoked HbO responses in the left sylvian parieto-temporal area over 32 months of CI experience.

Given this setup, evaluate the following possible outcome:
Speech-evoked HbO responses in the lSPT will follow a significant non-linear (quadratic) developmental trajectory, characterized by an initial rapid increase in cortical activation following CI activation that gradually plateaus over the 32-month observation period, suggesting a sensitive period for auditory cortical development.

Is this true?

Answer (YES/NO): NO